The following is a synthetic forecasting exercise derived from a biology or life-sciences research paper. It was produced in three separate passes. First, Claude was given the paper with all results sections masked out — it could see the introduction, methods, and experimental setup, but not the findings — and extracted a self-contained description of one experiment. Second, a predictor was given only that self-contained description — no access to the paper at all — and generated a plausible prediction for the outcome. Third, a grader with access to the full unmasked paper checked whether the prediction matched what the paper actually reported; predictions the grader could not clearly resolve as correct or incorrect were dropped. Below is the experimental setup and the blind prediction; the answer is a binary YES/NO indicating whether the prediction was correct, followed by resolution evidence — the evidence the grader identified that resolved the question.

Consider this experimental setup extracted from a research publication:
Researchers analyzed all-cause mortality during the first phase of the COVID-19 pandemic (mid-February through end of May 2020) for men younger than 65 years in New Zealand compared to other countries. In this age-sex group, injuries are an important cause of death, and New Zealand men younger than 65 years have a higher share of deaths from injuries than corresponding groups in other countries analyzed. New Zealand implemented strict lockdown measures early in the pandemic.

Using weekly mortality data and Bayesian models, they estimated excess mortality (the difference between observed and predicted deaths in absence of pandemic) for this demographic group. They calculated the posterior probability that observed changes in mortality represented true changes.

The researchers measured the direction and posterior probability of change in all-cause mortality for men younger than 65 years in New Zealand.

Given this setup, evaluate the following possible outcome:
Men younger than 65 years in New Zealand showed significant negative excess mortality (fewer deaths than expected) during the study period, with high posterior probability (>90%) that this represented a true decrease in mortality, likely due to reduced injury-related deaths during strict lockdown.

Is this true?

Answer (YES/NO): YES